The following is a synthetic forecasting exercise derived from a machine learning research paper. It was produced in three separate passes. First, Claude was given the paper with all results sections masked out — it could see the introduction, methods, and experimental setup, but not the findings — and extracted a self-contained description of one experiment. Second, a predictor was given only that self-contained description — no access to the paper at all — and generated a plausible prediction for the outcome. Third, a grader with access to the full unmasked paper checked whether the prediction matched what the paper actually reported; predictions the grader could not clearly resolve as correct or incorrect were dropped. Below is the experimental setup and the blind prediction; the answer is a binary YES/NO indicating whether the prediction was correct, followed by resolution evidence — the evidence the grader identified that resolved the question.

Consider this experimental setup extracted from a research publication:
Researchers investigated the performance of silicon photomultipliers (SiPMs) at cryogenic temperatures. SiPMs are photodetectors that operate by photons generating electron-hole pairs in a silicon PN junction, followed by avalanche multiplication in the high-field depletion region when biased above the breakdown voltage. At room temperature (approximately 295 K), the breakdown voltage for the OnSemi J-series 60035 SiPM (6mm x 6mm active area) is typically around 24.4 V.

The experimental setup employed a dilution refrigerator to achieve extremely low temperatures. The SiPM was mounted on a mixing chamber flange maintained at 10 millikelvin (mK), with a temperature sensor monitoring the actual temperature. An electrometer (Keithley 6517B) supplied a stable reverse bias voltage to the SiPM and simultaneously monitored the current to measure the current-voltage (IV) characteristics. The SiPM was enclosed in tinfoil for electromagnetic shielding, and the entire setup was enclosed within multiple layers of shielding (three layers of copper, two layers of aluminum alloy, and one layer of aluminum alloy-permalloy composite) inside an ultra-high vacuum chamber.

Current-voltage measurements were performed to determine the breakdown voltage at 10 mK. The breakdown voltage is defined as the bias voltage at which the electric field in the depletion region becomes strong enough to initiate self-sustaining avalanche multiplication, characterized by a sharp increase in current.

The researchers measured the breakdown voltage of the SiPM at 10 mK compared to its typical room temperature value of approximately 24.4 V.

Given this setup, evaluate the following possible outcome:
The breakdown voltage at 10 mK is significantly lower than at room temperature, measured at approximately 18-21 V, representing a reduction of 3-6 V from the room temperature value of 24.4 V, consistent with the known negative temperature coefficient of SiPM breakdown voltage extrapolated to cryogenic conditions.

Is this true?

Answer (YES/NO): NO